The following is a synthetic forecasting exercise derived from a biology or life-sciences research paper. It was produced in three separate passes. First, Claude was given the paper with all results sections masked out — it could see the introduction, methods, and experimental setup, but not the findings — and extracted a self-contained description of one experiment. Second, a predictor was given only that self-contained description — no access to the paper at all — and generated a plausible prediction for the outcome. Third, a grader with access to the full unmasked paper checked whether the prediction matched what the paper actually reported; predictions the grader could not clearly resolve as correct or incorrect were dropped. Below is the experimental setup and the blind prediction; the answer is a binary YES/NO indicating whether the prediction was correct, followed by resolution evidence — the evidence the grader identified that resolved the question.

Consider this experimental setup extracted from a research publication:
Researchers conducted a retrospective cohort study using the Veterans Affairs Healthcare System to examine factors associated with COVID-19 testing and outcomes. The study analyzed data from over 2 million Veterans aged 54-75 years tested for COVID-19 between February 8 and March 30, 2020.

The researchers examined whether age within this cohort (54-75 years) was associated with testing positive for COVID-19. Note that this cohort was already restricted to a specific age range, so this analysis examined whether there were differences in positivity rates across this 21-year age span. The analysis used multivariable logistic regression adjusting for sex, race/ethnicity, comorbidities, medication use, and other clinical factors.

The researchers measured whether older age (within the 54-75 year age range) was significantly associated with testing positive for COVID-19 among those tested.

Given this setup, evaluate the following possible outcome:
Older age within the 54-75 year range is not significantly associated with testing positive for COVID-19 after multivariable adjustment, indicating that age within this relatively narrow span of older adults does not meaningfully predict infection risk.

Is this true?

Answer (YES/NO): YES